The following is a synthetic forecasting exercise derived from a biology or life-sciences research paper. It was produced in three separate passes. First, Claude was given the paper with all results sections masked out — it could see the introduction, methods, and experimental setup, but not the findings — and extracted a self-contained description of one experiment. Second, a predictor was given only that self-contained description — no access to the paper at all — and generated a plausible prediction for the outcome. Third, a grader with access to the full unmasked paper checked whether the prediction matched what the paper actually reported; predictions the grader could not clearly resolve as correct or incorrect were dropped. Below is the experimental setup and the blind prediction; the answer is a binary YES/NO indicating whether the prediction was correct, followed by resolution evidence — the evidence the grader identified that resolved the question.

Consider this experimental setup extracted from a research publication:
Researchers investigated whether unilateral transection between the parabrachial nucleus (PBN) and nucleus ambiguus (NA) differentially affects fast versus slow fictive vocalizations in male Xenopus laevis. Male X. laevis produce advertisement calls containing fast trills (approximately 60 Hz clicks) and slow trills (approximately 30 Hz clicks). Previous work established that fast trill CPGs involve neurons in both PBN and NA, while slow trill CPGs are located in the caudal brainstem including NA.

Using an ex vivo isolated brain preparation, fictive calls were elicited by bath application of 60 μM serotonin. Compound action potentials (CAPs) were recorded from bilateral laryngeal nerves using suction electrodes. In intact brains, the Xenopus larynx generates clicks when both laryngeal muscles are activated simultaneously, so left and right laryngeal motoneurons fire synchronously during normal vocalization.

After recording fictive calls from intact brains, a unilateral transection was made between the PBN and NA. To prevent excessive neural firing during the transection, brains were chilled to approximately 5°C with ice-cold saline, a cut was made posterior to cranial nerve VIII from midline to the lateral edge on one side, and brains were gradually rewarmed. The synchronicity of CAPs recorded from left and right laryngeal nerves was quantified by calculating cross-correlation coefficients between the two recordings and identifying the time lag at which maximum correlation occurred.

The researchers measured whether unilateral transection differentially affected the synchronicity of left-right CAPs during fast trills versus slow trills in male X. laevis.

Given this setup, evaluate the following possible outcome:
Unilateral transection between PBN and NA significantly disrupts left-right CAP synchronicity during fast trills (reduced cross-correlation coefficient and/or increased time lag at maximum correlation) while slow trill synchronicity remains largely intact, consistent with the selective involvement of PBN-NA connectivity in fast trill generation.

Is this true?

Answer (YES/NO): YES